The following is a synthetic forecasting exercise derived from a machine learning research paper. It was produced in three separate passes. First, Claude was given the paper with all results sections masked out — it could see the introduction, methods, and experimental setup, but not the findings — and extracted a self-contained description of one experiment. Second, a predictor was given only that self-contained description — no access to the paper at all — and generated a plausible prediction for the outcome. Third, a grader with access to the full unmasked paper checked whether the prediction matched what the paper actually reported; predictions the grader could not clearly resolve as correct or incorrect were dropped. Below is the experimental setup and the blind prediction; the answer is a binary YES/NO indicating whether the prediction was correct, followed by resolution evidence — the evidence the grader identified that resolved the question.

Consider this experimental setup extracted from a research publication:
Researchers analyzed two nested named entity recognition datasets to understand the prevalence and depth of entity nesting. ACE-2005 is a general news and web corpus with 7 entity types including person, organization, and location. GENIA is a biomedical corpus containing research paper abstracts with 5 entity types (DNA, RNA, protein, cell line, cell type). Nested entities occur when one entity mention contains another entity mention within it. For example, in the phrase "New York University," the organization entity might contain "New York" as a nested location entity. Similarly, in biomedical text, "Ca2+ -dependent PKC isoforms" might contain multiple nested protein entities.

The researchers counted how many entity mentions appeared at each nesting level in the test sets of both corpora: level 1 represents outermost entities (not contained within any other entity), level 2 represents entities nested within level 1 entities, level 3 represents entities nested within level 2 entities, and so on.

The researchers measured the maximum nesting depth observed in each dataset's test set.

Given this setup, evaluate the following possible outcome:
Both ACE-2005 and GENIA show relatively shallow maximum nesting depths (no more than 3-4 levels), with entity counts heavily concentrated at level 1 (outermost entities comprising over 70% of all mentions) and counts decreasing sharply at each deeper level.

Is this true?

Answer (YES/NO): YES